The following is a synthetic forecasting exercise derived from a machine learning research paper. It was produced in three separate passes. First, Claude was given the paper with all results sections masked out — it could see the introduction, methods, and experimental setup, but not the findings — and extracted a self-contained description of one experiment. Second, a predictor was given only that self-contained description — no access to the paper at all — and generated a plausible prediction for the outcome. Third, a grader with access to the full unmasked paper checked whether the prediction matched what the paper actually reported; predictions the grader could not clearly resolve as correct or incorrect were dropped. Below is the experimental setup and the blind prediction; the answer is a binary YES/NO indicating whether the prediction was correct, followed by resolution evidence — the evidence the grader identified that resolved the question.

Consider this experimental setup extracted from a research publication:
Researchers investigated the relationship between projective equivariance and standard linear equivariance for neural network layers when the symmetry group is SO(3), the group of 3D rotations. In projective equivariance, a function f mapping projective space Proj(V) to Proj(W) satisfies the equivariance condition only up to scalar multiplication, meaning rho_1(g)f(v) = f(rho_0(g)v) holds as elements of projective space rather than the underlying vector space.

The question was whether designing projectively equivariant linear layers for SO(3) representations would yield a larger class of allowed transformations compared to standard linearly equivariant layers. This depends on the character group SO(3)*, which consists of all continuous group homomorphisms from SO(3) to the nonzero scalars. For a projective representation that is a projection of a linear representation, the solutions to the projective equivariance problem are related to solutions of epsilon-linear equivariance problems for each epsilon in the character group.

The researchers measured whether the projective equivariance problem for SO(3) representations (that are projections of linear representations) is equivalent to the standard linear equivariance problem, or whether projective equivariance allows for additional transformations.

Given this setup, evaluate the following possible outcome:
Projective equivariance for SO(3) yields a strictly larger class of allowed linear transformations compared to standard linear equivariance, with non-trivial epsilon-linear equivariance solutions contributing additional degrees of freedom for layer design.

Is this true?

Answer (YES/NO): NO